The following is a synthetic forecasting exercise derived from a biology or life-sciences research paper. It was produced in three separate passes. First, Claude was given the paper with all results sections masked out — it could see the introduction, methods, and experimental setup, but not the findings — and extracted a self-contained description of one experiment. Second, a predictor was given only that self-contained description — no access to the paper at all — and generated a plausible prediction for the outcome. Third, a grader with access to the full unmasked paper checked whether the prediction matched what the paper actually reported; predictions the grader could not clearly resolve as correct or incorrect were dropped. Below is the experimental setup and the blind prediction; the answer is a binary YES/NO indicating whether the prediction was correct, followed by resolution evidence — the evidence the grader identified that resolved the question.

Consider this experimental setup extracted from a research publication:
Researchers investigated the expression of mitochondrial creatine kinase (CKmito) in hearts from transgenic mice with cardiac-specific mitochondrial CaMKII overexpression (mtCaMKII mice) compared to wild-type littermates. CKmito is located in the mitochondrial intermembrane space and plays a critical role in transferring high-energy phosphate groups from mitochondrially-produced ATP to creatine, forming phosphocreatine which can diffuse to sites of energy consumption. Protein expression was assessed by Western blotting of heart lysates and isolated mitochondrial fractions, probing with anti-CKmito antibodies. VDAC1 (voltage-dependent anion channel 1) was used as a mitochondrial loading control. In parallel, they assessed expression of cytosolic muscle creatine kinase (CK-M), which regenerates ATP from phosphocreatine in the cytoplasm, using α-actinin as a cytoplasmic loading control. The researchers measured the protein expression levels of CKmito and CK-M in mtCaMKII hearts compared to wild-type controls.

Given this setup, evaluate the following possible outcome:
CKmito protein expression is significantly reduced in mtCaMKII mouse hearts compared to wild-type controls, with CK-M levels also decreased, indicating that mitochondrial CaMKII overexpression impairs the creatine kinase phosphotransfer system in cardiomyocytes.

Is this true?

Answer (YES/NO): NO